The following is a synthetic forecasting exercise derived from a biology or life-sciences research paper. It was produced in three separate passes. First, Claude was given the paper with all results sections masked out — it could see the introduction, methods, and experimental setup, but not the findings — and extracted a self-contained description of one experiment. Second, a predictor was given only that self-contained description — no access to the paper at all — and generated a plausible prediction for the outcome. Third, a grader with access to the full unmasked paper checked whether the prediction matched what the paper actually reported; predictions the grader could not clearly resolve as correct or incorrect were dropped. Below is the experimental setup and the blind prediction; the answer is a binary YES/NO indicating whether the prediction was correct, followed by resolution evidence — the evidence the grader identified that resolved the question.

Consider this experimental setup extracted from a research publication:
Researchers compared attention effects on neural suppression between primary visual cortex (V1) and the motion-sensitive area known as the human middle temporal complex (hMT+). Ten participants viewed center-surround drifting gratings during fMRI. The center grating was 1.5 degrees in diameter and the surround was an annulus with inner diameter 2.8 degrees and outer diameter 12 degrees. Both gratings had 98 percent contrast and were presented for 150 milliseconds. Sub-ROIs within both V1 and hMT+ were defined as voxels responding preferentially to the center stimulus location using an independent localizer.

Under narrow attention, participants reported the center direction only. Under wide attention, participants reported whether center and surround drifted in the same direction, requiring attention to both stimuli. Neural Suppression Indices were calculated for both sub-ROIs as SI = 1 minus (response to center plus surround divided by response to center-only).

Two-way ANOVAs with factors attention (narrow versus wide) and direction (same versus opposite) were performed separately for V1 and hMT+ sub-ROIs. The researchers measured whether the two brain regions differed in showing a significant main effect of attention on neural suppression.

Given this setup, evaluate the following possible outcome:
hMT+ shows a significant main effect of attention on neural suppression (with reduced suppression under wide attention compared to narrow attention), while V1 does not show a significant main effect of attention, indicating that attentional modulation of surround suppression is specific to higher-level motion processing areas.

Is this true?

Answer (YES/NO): NO